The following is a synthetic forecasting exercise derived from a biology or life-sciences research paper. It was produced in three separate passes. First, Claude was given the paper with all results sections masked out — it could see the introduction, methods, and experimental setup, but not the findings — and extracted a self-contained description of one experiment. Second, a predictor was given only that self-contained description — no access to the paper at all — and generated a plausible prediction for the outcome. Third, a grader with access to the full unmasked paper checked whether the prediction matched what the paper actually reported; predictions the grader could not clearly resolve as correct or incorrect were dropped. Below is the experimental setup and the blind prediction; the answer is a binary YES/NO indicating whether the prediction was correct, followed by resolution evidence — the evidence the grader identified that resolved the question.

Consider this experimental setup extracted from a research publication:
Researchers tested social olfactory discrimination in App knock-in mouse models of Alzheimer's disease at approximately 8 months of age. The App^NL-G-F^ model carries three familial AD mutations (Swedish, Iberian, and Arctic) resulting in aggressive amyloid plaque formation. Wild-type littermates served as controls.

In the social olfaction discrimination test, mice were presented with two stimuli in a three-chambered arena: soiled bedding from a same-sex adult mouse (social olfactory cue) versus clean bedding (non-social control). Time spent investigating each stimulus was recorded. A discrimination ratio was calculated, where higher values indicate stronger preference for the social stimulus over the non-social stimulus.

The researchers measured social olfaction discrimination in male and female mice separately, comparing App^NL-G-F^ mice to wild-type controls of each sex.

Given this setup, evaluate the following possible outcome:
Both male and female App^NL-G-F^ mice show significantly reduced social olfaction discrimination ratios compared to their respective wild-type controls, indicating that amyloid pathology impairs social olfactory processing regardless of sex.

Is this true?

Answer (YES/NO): NO